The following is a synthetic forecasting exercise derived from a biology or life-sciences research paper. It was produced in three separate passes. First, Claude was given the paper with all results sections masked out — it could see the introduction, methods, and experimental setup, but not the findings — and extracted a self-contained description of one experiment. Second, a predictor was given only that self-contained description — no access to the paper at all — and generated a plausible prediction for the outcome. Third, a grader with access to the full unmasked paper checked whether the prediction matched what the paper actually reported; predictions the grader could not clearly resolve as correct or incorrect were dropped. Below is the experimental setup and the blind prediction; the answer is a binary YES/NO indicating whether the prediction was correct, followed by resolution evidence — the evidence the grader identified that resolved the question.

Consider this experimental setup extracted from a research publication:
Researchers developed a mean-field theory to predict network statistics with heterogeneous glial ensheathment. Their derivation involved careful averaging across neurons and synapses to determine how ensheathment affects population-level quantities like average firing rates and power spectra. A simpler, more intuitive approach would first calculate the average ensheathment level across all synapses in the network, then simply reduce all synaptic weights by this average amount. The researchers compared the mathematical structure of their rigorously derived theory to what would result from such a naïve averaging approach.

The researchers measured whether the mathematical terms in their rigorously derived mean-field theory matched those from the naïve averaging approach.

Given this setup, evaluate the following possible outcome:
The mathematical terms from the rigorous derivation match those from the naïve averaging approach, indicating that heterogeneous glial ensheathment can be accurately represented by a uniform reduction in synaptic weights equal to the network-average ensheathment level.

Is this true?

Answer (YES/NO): NO